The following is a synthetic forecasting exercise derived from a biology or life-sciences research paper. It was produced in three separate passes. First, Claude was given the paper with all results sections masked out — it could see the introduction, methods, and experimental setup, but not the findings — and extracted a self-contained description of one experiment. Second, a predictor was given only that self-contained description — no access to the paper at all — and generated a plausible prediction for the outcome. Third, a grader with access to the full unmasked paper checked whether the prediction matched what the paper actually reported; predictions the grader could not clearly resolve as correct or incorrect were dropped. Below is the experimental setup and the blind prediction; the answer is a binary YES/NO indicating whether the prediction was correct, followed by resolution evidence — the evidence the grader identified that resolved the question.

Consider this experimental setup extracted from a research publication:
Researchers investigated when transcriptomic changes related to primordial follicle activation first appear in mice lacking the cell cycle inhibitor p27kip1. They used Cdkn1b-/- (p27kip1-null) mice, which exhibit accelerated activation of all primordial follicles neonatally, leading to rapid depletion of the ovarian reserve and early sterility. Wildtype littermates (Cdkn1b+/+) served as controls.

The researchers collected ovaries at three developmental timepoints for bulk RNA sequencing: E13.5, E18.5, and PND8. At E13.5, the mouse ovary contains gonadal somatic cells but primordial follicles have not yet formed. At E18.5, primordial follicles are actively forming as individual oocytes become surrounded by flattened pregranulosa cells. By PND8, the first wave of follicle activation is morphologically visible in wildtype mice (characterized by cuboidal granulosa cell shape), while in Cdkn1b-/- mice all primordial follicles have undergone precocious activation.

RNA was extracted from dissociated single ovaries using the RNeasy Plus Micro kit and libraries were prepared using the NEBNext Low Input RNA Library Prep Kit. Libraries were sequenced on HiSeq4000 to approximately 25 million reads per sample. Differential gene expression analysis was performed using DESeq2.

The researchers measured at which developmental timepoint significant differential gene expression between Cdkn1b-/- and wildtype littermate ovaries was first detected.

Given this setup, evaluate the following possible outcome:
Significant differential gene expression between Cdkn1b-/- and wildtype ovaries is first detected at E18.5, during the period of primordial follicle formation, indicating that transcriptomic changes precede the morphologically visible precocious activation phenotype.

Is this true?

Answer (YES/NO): YES